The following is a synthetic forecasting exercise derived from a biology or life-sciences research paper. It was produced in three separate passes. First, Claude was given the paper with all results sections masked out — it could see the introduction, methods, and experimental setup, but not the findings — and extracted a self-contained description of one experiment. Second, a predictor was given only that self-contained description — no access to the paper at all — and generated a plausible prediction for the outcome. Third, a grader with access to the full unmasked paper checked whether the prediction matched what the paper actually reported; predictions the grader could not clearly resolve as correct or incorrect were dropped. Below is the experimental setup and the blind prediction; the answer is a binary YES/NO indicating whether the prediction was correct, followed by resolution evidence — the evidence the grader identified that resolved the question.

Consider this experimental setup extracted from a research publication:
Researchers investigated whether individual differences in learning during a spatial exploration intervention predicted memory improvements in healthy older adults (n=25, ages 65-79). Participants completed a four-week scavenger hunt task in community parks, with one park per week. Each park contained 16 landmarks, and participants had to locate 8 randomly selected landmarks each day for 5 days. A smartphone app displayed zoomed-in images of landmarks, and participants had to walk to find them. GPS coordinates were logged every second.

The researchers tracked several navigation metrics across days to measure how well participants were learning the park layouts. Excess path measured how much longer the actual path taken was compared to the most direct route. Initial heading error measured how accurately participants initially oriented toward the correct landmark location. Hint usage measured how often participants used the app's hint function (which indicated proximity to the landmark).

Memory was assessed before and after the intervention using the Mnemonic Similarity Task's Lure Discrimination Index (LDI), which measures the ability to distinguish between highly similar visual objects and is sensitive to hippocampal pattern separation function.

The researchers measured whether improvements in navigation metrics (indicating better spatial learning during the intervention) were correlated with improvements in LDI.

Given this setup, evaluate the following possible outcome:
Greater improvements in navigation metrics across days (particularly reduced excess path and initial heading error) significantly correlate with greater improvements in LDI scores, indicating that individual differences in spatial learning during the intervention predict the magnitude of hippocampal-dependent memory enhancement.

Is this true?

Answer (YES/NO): NO